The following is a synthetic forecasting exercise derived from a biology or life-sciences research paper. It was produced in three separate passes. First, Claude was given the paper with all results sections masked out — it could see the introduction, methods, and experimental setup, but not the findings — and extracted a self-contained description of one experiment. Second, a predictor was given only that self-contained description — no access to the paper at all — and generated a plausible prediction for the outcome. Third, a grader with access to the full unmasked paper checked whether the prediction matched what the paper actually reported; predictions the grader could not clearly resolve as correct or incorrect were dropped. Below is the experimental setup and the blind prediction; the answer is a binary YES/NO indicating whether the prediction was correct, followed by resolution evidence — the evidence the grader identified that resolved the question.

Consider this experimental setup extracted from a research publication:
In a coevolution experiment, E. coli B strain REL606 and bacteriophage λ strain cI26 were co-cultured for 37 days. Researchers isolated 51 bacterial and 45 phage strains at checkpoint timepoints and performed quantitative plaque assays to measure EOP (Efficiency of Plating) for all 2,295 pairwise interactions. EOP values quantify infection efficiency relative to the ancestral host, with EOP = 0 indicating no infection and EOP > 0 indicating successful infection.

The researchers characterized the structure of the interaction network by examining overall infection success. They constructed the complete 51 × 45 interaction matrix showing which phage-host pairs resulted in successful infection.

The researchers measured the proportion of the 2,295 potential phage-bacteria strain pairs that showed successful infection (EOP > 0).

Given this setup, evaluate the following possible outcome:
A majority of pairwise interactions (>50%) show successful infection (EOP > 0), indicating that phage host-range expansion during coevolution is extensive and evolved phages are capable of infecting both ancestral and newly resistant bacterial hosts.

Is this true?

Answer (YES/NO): NO